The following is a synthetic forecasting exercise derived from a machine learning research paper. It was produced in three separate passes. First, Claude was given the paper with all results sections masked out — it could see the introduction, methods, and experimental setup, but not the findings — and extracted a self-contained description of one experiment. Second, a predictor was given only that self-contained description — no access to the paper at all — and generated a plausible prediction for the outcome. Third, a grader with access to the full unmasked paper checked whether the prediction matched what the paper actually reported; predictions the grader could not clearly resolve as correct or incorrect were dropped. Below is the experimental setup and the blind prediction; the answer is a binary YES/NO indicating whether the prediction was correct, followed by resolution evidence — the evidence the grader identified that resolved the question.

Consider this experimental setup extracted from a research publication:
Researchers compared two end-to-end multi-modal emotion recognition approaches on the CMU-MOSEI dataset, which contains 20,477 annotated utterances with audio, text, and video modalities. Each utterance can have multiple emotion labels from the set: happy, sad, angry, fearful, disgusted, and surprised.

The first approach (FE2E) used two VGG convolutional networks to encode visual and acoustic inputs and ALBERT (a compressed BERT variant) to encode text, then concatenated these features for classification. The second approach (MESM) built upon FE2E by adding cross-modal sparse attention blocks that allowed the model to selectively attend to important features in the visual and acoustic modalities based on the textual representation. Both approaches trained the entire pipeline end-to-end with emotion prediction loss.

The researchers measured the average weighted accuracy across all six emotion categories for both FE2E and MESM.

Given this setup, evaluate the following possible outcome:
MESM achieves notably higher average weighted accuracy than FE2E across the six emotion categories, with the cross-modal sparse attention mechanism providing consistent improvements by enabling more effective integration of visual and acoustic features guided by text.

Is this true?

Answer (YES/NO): NO